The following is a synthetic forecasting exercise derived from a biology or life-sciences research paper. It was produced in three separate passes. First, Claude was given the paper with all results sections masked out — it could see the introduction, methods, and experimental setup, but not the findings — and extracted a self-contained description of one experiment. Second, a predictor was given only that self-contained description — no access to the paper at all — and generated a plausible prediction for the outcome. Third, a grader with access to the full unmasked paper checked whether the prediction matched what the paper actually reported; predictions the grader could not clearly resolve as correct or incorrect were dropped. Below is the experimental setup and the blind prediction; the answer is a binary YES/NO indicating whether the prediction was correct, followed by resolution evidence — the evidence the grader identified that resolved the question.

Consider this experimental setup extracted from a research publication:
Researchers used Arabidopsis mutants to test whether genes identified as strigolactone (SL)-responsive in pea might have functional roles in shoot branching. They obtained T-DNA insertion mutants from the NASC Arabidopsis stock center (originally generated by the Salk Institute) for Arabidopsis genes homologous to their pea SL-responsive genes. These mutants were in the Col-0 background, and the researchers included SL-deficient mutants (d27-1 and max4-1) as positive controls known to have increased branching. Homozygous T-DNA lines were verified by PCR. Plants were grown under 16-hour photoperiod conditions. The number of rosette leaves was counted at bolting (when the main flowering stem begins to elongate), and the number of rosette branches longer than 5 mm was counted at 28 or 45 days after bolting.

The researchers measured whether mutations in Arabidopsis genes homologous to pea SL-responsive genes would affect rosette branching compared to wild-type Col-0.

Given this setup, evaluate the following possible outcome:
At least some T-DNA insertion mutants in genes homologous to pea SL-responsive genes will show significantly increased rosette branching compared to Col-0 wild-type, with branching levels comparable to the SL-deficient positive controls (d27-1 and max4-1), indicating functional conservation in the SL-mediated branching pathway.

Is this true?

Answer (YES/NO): NO